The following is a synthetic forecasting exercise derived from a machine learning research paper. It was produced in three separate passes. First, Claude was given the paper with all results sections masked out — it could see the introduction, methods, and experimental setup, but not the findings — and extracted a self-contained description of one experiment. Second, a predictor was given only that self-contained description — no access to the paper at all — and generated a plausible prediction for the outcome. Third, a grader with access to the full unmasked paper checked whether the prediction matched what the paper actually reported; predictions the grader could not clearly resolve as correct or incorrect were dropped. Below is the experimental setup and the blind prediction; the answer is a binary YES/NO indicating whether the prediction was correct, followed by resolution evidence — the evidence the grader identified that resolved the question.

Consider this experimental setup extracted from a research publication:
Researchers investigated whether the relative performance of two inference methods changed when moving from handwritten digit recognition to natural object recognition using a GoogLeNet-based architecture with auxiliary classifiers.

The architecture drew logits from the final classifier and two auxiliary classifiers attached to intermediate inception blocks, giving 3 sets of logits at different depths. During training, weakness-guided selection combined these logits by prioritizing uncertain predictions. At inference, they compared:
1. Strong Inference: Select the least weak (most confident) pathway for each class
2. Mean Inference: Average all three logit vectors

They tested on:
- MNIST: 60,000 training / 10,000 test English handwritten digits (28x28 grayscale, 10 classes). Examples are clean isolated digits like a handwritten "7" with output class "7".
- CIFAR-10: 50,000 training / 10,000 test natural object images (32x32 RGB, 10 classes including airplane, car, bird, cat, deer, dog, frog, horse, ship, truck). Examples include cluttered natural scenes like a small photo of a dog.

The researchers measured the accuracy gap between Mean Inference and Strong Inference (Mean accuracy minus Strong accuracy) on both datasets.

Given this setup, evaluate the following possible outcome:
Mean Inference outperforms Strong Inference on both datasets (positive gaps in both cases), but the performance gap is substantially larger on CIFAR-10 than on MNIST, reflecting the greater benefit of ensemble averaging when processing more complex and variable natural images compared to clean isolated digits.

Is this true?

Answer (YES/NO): NO